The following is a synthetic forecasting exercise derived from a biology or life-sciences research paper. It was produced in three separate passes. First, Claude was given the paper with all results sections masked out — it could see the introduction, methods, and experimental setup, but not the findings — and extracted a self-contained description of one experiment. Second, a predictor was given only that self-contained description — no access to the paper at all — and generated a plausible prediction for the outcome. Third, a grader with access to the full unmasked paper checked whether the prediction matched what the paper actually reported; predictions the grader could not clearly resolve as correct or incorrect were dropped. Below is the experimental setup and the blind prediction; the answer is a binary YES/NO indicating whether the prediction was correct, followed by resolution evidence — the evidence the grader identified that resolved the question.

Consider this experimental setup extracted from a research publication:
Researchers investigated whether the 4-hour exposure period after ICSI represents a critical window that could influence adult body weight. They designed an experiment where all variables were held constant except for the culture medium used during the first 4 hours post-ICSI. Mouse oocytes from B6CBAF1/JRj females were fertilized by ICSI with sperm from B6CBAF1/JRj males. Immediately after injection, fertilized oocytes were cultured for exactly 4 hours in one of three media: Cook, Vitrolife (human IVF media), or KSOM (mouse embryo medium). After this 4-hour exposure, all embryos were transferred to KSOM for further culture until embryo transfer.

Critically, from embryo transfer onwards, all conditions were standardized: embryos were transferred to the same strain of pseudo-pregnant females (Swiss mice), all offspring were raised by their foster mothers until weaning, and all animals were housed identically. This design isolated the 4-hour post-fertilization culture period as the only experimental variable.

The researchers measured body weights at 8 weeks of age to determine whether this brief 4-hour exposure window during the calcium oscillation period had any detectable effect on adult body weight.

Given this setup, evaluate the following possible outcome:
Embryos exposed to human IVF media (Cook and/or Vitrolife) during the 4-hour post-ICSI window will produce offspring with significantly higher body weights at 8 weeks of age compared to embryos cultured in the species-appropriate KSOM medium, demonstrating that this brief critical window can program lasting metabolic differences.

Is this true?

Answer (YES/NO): YES